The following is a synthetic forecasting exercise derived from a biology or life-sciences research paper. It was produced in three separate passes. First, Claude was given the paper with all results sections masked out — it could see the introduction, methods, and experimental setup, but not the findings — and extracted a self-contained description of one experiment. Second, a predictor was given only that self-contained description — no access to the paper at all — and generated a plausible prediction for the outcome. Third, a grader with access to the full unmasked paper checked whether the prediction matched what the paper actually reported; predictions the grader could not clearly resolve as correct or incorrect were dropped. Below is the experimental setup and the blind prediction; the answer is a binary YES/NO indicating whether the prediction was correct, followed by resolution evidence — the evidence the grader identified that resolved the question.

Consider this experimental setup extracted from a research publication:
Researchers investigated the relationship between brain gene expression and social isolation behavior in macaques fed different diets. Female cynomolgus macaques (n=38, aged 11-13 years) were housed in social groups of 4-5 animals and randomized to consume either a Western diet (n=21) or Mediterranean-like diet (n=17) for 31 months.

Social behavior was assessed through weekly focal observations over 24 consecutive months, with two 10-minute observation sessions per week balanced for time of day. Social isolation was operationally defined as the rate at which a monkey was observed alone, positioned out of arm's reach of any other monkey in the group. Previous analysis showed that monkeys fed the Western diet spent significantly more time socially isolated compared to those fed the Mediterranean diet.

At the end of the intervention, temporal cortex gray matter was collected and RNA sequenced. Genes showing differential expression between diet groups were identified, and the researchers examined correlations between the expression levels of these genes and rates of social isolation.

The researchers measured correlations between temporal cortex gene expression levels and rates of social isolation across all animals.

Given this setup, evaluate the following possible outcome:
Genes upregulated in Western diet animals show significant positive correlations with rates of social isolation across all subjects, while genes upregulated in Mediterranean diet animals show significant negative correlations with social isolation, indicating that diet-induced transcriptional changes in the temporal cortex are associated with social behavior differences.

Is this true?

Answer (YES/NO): NO